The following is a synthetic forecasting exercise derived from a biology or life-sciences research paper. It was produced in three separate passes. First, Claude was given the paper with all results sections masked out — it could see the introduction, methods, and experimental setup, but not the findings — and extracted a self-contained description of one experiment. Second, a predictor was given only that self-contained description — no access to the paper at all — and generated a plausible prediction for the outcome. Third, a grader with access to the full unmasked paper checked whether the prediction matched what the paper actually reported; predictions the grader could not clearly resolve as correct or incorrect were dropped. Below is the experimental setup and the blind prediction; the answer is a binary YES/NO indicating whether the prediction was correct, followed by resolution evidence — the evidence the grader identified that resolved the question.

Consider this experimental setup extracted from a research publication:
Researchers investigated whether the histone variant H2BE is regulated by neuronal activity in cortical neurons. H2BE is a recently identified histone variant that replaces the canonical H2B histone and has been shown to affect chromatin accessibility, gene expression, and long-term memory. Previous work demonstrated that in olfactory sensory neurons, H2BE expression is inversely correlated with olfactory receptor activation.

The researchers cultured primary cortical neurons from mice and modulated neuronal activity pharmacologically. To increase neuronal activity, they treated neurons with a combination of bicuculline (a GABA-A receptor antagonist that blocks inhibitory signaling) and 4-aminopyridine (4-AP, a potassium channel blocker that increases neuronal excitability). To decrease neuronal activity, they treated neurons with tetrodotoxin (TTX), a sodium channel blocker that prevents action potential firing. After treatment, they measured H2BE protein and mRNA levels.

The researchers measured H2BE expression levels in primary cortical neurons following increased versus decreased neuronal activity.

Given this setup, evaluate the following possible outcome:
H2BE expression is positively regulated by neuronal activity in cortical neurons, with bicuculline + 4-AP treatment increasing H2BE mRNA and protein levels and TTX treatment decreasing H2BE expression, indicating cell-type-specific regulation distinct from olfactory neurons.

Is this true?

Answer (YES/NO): NO